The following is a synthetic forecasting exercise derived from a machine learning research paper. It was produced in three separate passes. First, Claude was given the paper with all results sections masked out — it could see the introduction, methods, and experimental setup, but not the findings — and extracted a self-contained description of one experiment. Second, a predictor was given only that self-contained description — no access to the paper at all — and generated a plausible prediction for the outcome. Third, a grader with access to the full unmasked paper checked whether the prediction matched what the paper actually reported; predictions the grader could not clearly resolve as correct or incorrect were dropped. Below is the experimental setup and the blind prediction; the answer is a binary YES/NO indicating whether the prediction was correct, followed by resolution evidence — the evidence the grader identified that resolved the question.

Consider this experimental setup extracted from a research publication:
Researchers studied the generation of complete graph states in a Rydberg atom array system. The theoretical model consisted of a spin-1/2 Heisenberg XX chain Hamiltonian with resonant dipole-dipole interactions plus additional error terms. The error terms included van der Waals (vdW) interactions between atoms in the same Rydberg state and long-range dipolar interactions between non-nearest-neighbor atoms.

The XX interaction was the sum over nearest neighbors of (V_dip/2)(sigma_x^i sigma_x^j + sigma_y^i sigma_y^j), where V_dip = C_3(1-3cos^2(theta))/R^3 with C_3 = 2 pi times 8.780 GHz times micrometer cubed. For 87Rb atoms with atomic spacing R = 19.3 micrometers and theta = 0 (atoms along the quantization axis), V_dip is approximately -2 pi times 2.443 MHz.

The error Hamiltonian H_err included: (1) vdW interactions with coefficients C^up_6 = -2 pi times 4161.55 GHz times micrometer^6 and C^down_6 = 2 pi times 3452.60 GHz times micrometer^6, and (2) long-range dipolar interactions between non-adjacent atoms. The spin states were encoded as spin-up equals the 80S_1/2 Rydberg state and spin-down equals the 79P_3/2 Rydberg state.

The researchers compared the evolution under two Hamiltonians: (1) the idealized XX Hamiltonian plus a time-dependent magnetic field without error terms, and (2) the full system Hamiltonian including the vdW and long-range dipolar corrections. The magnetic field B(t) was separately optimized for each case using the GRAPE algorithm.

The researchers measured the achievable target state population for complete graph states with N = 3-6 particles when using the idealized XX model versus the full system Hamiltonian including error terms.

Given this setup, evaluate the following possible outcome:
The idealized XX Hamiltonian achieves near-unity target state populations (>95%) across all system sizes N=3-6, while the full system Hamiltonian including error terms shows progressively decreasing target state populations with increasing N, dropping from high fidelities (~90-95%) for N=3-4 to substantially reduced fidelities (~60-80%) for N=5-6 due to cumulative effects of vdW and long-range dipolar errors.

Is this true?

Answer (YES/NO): NO